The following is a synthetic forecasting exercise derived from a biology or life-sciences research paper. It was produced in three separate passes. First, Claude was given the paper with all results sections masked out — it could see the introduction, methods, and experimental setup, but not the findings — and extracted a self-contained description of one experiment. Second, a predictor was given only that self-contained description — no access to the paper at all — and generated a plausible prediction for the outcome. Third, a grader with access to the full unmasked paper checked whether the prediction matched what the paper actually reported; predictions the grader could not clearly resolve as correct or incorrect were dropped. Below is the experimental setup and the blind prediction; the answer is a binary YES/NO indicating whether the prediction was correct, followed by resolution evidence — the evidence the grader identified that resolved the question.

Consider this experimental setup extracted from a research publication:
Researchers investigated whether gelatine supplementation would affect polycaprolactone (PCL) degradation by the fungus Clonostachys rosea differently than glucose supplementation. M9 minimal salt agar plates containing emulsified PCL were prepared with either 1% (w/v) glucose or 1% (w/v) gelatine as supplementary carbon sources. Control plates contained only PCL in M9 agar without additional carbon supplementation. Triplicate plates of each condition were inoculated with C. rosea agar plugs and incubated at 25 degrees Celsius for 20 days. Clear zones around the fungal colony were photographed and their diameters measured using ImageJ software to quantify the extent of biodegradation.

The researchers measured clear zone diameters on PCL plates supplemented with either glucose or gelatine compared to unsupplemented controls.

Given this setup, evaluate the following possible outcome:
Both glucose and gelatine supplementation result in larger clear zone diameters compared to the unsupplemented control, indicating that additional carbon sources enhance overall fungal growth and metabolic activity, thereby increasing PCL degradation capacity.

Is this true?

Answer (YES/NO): NO